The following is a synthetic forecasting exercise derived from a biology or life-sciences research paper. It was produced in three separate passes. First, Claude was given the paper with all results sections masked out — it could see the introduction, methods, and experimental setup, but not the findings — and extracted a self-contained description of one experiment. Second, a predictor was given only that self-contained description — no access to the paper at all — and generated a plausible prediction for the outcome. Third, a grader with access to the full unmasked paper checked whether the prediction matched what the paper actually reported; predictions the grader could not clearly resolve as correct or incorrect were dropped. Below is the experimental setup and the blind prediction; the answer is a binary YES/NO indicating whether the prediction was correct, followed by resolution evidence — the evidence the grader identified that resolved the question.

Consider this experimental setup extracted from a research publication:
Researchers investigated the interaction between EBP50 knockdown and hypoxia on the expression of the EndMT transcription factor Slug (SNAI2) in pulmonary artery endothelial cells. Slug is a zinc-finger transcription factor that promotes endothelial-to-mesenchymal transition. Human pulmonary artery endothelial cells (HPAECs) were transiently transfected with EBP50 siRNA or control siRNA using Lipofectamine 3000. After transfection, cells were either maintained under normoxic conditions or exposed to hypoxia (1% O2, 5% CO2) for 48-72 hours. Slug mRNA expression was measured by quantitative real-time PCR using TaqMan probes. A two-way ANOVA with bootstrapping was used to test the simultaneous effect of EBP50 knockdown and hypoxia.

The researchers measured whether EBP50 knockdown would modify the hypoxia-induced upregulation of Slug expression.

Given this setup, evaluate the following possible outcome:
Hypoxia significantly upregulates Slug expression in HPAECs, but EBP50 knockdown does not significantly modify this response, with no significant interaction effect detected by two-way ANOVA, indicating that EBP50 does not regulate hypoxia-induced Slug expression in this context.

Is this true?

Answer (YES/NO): NO